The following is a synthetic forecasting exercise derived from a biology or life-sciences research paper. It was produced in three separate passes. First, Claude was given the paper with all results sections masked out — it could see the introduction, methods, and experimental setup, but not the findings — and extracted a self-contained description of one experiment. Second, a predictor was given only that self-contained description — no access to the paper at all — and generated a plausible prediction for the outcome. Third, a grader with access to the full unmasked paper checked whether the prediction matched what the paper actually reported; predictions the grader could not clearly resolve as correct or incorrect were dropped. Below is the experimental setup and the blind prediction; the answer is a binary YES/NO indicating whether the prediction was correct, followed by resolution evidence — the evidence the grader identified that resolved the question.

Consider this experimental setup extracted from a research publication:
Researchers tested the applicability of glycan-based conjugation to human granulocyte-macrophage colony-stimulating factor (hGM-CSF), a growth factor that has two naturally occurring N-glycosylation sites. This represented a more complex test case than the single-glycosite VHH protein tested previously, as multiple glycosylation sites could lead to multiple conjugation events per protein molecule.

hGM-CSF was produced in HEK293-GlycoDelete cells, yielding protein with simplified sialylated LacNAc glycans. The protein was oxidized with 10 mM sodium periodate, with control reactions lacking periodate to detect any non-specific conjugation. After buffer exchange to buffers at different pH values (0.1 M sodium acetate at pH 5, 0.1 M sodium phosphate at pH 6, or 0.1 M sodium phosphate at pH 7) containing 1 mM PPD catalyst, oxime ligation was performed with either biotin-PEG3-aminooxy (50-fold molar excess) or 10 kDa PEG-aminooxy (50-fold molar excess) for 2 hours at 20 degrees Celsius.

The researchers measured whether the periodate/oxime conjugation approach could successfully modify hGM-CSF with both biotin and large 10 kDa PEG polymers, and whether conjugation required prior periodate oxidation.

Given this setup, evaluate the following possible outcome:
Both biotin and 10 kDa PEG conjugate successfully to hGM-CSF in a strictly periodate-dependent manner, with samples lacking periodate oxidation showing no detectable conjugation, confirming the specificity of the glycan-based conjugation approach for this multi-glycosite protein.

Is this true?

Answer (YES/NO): YES